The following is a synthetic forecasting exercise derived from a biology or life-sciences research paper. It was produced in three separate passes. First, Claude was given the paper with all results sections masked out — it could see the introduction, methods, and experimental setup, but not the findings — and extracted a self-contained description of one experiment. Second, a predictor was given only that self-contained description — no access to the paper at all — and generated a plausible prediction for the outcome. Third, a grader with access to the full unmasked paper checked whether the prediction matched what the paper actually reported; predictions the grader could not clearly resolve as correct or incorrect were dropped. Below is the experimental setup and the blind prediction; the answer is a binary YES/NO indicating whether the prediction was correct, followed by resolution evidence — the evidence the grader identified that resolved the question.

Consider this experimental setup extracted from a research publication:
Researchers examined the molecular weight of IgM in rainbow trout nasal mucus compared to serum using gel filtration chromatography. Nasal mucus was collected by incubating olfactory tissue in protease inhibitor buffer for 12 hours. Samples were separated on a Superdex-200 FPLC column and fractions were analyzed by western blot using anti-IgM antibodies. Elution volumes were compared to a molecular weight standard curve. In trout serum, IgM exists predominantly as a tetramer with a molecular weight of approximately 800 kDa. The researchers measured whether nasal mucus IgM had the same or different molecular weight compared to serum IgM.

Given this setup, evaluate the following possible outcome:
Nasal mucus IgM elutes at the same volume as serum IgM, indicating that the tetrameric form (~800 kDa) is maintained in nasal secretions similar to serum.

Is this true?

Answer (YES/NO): YES